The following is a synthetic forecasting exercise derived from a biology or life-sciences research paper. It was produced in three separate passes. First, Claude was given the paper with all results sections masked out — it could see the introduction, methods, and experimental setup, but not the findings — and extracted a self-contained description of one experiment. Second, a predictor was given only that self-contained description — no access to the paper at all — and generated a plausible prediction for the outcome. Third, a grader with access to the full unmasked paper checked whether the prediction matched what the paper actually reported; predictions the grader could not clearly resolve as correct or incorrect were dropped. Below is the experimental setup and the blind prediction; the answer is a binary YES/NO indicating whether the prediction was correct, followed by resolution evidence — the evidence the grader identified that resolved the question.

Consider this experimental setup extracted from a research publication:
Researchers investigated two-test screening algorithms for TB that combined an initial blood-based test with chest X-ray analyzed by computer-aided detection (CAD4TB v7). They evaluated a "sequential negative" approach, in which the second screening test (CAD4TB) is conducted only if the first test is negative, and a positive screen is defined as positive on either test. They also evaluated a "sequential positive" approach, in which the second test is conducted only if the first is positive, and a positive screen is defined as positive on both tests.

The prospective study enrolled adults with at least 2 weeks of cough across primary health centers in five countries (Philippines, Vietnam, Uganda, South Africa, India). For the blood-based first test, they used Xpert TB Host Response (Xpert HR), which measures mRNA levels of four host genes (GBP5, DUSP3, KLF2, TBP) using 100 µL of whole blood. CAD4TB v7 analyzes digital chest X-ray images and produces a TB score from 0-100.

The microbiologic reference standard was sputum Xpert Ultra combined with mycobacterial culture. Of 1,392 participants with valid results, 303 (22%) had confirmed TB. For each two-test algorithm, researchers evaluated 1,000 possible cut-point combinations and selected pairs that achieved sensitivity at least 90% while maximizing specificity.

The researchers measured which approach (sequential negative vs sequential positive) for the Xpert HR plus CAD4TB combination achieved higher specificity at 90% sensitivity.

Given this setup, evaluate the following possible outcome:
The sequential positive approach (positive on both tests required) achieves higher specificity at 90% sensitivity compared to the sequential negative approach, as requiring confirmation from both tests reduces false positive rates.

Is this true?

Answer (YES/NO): NO